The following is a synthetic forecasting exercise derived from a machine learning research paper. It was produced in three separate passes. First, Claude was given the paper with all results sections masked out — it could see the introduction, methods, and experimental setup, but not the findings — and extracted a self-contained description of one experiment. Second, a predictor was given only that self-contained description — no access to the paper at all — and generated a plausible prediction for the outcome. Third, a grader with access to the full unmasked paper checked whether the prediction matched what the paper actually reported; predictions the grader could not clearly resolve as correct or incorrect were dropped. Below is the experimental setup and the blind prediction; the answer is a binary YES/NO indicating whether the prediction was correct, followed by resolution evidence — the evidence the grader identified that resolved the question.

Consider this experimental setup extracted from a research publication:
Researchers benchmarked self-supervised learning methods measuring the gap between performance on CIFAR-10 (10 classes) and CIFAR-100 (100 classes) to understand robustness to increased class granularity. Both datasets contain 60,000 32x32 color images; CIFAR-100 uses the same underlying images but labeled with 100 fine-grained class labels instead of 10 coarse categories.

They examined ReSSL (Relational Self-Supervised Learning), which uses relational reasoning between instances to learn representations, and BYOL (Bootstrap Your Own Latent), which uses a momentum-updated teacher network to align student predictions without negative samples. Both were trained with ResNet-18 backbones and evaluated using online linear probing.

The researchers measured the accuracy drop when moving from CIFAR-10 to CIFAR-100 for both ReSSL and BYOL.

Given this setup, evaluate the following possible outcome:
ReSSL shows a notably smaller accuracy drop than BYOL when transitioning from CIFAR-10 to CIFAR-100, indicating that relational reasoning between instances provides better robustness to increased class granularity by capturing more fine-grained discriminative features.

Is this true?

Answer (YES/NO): NO